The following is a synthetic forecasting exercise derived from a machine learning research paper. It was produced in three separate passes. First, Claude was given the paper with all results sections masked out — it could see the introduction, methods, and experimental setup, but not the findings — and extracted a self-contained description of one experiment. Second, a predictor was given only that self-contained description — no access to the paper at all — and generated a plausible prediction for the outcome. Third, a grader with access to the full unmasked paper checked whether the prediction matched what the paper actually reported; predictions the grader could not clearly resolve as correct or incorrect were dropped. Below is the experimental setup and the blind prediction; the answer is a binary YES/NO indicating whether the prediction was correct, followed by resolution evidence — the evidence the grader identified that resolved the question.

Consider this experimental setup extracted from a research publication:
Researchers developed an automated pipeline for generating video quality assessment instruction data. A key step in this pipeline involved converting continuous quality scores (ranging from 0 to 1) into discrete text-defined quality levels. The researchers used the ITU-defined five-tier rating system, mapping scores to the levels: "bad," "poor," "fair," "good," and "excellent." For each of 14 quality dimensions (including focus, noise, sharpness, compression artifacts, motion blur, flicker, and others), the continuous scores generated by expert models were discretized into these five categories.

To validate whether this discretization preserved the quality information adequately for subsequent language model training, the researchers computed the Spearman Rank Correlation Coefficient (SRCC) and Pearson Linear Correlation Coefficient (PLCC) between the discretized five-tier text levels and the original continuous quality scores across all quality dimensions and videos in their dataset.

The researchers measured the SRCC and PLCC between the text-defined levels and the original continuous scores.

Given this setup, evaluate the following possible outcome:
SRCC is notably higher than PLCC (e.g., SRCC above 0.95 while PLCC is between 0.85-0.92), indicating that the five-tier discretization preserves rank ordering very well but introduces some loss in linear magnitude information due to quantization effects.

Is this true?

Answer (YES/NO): NO